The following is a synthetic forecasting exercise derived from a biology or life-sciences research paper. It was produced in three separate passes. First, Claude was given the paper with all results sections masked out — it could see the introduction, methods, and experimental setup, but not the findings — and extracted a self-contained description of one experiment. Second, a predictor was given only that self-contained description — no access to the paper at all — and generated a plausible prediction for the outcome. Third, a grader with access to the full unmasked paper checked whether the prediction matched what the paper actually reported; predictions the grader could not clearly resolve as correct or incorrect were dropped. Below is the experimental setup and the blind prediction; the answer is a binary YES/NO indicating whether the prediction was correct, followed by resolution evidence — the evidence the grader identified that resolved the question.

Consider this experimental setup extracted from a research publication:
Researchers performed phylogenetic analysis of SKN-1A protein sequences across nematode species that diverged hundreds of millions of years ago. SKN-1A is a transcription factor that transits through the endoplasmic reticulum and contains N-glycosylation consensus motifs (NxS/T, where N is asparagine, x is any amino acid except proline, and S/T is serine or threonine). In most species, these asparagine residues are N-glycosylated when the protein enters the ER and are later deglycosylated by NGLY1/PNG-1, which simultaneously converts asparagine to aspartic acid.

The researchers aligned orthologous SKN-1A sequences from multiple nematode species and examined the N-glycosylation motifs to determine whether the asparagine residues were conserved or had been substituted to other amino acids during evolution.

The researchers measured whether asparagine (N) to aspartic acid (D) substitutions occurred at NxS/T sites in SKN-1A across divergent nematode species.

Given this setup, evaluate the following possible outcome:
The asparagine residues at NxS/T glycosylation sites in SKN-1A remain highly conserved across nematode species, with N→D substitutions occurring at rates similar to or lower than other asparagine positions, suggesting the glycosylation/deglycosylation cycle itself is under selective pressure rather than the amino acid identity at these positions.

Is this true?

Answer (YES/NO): NO